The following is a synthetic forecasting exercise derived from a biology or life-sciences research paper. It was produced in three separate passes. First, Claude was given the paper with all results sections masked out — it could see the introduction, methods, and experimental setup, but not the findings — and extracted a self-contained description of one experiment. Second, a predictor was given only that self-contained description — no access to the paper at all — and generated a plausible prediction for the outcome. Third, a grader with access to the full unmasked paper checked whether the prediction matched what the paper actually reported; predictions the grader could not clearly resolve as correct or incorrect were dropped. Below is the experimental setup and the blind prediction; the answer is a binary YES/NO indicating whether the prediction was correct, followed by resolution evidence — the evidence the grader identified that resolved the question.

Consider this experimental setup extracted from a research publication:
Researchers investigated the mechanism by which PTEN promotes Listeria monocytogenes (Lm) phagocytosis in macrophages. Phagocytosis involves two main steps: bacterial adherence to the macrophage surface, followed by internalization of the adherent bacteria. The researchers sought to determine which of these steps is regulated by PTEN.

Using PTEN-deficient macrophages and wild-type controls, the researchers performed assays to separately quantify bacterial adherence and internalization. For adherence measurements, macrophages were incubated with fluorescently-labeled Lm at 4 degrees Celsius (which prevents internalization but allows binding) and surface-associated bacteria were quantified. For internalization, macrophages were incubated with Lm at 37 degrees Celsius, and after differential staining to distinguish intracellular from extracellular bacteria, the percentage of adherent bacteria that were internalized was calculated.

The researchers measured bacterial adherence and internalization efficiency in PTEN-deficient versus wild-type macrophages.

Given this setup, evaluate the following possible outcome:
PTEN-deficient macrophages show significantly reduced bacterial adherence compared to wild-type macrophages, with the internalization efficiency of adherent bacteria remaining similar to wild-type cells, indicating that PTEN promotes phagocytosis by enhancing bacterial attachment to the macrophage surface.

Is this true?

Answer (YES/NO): YES